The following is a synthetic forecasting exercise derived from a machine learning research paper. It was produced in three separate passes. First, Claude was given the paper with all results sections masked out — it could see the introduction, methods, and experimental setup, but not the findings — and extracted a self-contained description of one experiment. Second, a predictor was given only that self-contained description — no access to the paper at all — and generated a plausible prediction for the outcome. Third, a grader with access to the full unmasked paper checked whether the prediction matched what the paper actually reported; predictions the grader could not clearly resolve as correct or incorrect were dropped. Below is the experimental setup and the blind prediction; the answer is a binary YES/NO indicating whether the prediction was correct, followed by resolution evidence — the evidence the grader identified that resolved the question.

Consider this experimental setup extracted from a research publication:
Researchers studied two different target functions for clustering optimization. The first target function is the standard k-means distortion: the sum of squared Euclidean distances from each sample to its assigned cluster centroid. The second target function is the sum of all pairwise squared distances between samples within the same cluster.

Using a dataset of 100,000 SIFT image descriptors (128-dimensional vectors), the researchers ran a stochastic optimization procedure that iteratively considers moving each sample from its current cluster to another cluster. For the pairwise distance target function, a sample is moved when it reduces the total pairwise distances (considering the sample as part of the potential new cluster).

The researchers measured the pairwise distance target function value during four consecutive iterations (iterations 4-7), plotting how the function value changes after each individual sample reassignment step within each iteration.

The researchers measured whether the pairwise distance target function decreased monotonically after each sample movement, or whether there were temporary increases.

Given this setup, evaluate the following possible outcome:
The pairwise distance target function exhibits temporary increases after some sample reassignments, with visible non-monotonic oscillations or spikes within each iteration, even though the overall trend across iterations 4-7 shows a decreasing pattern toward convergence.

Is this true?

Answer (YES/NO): NO